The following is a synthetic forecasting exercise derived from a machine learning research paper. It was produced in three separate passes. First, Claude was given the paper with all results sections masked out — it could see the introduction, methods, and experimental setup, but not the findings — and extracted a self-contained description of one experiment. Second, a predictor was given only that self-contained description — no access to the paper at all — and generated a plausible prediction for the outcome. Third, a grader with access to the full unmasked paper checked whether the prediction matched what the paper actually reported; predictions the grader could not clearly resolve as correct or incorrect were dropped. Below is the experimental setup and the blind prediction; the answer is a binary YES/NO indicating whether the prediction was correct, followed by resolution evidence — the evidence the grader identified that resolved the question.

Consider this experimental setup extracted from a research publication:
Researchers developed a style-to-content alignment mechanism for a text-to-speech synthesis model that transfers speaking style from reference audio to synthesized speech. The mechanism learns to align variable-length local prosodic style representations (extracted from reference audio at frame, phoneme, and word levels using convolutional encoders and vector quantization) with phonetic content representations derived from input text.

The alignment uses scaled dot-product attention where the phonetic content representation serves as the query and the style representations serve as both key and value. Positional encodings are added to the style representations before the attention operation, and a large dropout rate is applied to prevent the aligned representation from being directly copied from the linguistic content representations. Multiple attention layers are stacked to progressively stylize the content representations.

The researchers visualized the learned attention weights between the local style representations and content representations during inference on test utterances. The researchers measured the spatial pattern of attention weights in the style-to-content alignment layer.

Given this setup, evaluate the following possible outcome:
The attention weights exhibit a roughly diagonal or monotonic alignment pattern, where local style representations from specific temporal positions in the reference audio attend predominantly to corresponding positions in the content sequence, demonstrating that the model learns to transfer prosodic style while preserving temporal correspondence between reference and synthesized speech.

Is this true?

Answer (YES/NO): YES